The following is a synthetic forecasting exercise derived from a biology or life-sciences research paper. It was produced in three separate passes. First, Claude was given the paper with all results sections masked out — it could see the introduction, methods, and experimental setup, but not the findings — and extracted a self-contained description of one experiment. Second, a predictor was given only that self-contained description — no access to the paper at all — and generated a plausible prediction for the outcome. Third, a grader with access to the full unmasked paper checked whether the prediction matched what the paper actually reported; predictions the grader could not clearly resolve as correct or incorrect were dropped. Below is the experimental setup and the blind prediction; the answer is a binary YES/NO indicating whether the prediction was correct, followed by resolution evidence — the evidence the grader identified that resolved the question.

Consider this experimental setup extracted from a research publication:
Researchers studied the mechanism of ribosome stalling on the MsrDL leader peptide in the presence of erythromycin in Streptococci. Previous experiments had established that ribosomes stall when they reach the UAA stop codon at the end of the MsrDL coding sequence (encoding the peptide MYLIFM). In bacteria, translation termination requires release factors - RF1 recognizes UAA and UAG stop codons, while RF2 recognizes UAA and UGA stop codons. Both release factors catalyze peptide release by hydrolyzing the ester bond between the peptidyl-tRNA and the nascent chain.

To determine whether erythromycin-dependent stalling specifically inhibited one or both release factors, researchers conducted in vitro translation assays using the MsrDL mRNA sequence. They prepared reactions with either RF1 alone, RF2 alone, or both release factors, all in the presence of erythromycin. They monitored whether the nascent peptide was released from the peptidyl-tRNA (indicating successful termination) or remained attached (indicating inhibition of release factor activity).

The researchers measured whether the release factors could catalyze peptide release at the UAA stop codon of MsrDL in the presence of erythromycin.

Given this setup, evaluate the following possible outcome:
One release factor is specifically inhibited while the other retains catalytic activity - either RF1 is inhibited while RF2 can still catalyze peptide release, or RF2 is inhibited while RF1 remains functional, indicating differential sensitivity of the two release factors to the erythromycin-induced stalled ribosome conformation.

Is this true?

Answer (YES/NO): NO